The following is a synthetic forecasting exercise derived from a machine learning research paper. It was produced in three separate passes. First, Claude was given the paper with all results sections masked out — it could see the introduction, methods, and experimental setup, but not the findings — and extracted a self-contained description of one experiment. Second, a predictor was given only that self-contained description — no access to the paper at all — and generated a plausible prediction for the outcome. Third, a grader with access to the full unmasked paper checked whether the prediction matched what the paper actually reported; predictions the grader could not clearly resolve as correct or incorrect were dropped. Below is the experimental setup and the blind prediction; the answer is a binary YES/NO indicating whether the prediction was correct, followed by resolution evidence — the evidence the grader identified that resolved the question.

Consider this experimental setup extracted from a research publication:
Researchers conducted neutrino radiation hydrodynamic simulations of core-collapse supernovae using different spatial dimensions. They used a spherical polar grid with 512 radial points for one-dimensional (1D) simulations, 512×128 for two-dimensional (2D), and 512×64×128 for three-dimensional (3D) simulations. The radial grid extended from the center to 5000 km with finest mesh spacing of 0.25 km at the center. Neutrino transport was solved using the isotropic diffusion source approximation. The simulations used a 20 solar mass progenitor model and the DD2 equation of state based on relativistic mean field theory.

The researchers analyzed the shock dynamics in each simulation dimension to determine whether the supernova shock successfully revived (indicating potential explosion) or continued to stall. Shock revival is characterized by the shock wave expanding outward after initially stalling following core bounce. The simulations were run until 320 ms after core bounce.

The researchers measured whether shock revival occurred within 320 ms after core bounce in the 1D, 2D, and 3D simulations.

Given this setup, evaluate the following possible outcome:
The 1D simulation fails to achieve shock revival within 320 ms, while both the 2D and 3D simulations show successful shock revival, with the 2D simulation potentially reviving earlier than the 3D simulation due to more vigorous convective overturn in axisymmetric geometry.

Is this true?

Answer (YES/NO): NO